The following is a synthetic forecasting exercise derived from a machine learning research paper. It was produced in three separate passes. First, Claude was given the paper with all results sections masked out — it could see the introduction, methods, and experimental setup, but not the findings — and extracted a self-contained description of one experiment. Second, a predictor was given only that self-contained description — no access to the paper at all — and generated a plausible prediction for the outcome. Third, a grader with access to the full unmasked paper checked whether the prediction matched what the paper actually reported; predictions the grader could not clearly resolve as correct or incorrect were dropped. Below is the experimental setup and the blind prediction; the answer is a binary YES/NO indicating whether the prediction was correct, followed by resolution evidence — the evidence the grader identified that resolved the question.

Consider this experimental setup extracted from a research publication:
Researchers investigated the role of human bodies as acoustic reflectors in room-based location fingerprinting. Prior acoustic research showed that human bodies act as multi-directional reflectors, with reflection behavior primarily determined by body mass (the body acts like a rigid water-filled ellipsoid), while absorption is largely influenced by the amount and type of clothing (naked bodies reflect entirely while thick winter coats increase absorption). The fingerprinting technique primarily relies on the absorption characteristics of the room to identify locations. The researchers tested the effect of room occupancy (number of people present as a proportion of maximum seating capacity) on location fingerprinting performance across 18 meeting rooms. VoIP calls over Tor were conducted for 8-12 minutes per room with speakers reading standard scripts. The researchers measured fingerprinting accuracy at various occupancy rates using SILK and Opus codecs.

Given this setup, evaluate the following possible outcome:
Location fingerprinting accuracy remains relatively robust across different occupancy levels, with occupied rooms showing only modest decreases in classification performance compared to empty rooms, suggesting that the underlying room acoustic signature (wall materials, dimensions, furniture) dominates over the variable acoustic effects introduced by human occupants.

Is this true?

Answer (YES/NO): YES